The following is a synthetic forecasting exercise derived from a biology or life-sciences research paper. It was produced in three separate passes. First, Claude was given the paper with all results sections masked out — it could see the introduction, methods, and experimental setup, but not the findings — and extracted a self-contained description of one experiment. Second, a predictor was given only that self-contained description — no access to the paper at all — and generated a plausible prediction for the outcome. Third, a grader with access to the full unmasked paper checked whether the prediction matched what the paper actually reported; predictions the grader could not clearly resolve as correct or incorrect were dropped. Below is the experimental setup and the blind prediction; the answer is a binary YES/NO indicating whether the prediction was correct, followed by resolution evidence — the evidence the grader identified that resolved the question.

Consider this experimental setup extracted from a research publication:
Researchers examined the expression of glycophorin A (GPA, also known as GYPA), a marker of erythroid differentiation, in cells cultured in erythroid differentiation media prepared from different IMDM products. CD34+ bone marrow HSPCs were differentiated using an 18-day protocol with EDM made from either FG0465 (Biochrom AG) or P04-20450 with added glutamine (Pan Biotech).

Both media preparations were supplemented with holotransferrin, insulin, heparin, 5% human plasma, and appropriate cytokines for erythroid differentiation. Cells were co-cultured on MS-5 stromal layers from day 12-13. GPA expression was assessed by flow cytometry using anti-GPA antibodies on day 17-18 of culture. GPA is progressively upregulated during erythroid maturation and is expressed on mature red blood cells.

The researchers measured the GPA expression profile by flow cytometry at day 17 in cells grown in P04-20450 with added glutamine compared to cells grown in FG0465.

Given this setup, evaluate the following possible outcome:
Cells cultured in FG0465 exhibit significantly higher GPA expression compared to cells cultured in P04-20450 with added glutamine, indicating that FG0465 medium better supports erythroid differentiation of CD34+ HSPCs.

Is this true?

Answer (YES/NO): NO